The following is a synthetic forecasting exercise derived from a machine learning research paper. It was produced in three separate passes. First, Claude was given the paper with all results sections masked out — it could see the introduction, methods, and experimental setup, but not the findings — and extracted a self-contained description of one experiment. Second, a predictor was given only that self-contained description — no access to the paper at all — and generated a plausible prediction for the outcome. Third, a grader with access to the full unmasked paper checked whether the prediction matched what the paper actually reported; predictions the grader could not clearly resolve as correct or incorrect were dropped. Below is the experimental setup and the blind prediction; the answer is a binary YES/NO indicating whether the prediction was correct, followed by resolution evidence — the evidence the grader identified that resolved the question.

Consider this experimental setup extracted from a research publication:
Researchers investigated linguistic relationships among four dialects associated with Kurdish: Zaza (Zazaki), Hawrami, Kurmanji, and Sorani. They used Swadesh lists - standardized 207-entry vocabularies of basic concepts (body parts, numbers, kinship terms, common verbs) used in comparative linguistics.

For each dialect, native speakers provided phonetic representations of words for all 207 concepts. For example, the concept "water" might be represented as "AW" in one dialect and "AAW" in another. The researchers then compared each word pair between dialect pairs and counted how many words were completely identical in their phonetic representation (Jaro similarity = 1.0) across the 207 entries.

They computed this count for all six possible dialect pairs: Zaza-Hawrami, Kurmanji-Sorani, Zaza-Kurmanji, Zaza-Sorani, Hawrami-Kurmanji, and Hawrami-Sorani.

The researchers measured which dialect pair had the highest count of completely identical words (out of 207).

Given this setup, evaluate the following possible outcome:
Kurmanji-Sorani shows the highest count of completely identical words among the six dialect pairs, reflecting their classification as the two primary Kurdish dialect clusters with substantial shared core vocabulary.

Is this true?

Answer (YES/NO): YES